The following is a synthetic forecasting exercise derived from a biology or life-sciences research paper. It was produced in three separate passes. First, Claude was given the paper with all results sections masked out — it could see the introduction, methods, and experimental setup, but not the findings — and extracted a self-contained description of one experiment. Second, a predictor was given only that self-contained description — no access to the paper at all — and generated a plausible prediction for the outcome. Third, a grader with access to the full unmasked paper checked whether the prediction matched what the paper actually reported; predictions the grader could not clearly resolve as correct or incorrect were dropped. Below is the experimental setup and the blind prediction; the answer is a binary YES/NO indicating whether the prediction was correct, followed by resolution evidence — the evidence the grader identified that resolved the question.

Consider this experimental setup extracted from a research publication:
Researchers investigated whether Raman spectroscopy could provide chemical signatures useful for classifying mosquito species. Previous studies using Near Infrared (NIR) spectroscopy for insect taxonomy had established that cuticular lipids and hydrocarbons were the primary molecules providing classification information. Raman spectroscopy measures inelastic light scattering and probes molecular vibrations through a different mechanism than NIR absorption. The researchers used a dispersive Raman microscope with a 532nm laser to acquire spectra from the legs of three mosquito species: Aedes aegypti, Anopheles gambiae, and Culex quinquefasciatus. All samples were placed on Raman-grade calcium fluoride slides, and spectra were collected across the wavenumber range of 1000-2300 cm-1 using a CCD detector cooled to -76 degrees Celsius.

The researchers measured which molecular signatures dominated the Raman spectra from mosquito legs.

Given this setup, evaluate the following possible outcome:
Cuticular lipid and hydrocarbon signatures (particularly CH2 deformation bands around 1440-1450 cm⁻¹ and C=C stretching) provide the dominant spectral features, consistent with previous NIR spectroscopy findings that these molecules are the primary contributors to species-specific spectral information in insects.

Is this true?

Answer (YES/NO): NO